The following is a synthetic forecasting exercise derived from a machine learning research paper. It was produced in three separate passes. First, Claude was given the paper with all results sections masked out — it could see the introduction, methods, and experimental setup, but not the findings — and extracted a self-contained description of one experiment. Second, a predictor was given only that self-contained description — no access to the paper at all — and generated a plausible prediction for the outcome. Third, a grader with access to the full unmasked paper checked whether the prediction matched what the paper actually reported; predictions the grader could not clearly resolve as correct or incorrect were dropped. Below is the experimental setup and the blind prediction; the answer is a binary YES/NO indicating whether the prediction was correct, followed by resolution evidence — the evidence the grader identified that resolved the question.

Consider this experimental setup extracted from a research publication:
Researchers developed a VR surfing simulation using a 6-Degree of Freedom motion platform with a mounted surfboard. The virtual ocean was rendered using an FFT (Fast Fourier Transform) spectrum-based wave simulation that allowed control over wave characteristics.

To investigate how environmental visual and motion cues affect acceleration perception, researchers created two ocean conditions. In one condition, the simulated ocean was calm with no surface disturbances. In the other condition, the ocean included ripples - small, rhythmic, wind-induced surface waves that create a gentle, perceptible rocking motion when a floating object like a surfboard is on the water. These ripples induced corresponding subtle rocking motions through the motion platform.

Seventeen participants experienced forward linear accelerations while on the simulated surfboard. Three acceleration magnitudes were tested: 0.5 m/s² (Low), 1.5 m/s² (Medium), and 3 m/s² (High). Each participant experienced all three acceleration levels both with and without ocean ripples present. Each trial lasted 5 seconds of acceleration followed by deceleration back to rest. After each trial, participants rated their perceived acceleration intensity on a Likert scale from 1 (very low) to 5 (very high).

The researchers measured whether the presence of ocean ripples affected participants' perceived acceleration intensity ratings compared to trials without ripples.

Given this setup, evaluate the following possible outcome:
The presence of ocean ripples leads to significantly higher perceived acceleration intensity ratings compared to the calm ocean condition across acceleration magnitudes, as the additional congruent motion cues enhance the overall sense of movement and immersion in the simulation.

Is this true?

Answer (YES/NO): YES